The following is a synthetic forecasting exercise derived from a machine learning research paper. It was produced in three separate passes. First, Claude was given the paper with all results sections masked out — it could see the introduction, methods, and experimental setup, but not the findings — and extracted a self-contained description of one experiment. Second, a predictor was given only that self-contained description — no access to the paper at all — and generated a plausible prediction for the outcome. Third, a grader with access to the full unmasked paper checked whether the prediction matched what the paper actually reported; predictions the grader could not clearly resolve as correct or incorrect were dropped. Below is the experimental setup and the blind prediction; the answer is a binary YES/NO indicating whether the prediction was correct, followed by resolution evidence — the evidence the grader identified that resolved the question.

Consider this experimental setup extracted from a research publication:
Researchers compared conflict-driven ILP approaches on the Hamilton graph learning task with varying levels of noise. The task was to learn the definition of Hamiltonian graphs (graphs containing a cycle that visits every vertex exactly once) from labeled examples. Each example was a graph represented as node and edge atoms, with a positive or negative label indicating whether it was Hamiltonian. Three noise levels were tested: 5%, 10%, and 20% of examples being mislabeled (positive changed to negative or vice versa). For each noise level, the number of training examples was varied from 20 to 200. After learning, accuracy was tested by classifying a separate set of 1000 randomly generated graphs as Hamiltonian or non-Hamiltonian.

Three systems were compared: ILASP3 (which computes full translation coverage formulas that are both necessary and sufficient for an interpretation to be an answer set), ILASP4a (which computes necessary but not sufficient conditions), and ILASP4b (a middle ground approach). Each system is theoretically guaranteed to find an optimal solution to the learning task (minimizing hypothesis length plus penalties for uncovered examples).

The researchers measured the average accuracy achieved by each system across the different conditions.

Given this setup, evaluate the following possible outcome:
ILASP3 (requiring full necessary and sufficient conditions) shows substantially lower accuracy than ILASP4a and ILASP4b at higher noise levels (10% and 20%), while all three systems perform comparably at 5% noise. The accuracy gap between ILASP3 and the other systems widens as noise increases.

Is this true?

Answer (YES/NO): NO